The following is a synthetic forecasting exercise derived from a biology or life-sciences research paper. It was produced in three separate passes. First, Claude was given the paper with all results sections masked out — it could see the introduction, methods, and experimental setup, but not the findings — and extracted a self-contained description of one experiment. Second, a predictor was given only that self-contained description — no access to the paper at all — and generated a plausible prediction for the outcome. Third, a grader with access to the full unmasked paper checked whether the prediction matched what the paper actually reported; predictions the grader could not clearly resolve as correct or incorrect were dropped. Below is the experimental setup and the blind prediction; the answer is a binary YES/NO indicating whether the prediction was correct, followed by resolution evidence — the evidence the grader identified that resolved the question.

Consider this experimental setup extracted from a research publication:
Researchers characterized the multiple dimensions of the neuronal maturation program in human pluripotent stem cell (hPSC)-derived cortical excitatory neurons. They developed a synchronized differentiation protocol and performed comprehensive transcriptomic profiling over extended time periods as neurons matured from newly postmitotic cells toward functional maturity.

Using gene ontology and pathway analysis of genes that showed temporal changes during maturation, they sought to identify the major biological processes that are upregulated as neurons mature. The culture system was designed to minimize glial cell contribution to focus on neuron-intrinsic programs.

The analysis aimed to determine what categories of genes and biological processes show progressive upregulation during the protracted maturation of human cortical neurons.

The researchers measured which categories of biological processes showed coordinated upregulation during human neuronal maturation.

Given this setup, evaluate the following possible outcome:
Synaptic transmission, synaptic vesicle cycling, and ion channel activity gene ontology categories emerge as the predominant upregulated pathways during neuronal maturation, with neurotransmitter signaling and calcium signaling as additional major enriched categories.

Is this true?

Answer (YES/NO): YES